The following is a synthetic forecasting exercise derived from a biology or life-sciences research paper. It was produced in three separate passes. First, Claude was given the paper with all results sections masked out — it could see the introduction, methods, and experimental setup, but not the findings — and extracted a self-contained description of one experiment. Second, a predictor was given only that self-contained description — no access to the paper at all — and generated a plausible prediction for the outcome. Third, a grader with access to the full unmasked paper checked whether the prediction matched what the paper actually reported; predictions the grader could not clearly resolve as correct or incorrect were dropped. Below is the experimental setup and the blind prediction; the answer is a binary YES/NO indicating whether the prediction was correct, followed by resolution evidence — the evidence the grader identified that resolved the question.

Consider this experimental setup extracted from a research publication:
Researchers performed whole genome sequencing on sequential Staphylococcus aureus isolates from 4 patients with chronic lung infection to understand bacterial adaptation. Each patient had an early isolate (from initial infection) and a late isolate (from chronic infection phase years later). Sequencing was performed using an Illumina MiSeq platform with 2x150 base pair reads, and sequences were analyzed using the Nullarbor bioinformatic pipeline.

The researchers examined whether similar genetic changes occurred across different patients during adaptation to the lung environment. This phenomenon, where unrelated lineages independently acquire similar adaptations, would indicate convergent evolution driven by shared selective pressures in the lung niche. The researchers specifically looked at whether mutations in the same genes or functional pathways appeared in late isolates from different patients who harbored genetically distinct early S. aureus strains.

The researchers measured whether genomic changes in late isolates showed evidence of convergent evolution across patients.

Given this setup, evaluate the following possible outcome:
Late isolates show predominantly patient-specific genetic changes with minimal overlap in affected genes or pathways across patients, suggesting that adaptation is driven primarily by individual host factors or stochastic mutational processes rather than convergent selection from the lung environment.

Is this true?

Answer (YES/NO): NO